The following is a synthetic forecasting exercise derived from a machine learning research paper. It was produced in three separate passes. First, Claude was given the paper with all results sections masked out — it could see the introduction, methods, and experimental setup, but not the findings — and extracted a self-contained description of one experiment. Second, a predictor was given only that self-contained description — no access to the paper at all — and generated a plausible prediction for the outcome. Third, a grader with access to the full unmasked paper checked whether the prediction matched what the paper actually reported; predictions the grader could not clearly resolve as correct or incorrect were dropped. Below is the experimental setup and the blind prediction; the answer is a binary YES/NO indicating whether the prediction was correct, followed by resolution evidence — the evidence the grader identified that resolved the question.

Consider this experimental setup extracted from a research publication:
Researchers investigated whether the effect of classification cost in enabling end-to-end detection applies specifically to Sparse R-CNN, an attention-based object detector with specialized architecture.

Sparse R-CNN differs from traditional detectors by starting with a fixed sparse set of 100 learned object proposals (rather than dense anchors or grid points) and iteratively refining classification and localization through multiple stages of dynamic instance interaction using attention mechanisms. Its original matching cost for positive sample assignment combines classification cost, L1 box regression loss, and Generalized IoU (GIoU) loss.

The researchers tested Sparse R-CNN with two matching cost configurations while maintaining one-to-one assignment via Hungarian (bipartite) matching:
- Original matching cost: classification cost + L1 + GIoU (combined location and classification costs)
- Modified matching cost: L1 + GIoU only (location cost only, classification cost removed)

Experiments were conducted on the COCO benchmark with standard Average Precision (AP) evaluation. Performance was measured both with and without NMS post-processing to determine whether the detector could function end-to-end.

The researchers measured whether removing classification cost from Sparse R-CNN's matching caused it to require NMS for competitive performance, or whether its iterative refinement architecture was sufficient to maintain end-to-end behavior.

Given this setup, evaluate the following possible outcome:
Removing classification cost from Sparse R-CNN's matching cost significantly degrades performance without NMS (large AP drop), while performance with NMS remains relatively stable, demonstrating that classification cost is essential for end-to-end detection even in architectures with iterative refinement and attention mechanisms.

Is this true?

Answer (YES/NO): YES